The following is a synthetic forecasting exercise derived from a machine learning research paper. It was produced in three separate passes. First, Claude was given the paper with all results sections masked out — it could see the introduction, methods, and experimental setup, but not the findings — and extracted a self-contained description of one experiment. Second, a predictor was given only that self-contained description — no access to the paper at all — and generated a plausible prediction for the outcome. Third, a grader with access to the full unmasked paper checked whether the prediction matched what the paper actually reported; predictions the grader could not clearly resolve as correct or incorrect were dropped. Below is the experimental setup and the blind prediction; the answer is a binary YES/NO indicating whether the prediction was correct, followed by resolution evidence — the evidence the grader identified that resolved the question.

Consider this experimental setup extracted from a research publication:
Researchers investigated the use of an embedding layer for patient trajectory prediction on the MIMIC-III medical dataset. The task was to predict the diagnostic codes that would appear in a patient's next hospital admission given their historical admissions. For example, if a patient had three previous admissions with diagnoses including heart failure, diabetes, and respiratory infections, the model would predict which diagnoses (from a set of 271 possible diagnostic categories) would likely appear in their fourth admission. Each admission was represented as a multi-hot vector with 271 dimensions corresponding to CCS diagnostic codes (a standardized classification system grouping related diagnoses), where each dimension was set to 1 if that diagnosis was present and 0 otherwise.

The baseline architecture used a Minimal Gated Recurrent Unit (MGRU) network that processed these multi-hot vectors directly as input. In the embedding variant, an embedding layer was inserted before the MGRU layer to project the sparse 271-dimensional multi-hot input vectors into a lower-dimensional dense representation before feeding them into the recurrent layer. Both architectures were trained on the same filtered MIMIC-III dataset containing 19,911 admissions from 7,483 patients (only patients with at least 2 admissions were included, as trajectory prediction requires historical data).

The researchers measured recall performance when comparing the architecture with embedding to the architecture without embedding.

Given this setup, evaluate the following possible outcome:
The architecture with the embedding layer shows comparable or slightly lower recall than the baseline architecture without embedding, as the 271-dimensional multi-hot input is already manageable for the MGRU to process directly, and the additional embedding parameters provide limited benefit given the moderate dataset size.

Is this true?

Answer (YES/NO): YES